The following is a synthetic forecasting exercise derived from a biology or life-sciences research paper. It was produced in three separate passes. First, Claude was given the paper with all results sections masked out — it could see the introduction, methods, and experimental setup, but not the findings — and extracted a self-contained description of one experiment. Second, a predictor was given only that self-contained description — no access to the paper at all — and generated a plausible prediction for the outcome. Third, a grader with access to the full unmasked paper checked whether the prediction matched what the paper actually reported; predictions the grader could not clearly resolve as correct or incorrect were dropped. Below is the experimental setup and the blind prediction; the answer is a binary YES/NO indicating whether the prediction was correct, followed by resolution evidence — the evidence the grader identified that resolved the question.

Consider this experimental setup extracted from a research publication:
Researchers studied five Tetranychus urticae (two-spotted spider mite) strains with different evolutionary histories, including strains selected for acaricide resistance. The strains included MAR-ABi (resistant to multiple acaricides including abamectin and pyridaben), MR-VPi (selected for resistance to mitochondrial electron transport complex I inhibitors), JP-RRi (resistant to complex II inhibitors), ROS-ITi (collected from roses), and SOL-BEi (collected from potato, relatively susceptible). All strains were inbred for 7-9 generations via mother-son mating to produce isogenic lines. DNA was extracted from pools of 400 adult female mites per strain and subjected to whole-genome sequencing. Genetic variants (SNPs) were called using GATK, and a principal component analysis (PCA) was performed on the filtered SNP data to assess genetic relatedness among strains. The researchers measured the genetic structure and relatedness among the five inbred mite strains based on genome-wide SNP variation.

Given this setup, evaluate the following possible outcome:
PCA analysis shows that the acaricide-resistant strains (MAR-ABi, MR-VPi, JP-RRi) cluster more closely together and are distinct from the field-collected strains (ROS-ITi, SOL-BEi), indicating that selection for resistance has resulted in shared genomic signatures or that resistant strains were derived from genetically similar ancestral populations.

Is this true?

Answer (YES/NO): NO